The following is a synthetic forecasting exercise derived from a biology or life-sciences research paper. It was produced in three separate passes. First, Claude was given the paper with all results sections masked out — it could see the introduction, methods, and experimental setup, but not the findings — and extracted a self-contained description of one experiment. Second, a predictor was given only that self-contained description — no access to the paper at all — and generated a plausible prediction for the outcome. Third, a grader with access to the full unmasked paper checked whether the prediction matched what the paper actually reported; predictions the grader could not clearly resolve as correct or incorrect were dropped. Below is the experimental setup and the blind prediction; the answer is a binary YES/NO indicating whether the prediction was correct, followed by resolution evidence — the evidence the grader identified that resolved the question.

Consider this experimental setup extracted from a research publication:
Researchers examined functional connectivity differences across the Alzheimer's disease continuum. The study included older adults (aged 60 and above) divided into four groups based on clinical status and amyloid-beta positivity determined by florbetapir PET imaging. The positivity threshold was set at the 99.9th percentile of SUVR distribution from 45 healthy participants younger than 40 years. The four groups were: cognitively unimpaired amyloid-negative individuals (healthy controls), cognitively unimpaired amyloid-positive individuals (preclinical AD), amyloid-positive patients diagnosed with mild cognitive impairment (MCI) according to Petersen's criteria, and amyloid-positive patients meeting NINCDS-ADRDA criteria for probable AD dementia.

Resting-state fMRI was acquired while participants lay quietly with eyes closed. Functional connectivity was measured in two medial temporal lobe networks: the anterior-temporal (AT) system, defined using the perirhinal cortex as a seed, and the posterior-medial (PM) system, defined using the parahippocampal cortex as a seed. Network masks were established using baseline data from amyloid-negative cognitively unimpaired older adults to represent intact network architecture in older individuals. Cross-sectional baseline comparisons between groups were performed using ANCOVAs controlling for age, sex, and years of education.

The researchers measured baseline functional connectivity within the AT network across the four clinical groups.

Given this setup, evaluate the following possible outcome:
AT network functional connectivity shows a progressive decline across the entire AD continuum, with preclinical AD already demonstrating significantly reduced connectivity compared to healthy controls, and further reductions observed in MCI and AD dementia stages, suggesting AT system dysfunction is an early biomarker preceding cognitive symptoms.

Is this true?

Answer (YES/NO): NO